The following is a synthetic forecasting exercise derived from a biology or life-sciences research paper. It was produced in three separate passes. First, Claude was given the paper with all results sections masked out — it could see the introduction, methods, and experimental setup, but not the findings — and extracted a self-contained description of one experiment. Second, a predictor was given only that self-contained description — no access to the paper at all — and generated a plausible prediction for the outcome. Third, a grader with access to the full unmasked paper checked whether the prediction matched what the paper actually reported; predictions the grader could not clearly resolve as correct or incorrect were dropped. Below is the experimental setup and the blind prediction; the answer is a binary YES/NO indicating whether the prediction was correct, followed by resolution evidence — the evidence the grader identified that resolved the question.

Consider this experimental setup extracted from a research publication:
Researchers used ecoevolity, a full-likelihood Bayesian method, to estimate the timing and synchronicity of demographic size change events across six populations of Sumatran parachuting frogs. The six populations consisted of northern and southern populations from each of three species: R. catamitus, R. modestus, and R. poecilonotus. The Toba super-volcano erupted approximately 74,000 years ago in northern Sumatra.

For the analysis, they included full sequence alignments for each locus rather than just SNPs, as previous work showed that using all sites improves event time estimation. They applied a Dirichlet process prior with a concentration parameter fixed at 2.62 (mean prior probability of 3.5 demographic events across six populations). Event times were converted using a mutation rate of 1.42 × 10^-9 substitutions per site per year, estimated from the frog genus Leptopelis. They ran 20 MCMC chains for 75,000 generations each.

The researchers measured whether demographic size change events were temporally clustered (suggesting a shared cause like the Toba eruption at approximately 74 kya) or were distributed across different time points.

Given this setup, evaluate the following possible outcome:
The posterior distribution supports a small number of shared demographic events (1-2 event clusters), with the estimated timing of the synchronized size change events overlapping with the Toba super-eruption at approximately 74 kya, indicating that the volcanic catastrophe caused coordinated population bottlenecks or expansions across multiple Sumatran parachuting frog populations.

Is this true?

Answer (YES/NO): NO